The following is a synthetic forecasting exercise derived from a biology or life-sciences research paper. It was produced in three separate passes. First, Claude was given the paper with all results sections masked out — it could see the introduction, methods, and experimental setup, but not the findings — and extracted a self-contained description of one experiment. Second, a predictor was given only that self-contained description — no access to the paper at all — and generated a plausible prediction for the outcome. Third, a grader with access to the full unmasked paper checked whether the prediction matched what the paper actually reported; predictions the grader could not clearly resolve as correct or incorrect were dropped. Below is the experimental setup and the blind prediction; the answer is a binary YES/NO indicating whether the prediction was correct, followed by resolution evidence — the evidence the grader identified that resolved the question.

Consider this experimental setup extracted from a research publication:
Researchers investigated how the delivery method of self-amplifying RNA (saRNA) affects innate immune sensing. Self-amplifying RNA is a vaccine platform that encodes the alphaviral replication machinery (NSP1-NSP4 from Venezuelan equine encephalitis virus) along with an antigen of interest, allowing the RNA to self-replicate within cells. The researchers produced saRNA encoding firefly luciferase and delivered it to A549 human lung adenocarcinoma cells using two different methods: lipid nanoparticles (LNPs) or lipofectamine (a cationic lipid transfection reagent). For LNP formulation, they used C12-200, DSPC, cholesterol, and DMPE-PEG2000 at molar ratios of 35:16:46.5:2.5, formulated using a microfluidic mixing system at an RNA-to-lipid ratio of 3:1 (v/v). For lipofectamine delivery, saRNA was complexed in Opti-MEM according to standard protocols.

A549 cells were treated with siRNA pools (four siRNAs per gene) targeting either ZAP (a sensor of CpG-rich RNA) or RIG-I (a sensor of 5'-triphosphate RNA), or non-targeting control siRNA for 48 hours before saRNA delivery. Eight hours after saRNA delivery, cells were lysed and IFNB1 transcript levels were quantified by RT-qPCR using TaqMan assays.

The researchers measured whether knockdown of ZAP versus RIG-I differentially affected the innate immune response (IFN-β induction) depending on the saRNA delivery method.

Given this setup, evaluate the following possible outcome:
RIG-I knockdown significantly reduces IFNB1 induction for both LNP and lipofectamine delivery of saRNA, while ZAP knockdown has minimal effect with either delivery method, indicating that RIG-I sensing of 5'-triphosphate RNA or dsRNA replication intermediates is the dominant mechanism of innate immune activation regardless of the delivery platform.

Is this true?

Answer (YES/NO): NO